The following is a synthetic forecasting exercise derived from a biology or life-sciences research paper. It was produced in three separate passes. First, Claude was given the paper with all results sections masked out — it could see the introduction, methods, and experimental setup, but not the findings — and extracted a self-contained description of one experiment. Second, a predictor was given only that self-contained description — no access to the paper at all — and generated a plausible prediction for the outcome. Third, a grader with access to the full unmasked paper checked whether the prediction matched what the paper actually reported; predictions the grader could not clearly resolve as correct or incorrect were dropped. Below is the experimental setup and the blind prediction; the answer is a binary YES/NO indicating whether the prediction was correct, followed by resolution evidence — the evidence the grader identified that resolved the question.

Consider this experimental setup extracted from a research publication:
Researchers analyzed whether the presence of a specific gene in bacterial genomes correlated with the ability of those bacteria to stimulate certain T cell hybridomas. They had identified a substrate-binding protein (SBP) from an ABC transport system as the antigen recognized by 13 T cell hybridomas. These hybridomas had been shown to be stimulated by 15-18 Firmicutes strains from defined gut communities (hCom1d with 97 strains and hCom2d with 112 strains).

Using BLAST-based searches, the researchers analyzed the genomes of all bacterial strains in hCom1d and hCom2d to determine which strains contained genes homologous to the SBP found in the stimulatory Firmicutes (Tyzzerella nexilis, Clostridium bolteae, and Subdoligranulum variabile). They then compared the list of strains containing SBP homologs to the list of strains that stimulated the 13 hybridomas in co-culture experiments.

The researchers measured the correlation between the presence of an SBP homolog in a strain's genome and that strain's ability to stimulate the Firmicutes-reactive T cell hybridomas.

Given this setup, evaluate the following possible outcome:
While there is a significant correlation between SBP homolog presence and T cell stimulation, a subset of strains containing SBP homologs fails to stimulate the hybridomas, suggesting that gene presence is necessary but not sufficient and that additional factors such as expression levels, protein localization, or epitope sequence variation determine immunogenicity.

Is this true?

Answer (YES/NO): NO